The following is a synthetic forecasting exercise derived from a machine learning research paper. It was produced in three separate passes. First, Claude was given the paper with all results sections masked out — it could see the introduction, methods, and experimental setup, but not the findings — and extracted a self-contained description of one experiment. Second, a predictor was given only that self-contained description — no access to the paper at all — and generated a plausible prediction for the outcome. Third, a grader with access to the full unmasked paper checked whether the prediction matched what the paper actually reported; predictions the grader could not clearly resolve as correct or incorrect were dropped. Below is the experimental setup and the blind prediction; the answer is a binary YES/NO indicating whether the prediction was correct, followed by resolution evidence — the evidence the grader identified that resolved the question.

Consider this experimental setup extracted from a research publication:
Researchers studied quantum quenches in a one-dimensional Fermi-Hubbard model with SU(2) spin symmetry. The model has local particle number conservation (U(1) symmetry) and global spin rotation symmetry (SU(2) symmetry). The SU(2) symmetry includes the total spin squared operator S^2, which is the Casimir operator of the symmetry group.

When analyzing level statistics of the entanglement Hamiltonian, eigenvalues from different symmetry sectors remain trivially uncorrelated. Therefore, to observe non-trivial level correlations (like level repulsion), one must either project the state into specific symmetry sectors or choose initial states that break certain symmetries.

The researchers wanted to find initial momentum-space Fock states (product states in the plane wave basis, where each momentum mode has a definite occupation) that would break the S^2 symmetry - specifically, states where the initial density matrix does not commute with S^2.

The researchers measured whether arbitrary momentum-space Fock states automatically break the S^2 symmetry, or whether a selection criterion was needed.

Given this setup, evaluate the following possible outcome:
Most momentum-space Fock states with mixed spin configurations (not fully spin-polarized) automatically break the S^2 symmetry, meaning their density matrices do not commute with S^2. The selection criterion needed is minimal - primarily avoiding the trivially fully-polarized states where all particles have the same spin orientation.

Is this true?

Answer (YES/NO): NO